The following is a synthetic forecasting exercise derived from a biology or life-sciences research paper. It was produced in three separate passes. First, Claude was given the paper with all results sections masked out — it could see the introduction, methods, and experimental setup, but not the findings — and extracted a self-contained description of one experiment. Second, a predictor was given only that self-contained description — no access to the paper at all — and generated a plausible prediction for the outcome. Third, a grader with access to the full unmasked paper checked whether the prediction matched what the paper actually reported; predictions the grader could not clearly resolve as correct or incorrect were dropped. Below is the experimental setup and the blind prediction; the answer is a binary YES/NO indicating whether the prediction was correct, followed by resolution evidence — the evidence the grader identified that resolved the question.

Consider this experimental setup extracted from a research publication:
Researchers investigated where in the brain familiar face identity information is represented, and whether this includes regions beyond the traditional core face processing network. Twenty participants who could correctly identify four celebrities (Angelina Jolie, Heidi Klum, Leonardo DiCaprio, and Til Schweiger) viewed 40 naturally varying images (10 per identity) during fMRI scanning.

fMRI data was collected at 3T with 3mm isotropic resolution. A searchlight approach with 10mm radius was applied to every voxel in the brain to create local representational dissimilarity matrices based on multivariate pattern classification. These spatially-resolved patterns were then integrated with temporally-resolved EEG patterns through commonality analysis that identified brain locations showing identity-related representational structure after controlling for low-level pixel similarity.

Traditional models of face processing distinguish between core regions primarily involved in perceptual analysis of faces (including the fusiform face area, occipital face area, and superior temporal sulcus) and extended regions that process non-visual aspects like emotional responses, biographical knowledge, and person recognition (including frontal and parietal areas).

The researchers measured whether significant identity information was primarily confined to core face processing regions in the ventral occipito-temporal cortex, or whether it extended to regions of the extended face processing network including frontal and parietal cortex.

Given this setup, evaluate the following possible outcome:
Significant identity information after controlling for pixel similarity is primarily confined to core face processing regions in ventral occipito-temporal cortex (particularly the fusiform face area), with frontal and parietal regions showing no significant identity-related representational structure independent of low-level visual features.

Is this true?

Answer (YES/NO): NO